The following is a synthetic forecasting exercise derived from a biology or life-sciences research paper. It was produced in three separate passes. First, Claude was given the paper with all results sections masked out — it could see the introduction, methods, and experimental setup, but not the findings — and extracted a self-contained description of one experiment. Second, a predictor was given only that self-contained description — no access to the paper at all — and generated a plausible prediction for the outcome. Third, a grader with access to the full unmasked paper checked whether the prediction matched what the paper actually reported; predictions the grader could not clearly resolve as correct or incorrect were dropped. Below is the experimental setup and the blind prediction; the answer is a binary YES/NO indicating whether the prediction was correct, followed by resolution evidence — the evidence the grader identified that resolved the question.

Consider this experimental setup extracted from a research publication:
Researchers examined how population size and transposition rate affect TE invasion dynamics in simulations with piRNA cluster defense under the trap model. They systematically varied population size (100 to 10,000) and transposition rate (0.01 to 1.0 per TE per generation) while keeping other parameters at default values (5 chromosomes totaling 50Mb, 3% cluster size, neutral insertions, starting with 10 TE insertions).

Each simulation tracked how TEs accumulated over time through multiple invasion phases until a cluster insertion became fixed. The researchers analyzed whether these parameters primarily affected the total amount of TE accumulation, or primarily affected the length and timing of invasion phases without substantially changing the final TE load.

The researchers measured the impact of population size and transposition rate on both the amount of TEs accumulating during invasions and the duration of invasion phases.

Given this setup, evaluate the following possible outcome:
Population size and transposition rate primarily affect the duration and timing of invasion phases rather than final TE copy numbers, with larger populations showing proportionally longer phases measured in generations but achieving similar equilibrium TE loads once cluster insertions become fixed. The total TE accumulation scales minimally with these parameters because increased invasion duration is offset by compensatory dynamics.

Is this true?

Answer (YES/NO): NO